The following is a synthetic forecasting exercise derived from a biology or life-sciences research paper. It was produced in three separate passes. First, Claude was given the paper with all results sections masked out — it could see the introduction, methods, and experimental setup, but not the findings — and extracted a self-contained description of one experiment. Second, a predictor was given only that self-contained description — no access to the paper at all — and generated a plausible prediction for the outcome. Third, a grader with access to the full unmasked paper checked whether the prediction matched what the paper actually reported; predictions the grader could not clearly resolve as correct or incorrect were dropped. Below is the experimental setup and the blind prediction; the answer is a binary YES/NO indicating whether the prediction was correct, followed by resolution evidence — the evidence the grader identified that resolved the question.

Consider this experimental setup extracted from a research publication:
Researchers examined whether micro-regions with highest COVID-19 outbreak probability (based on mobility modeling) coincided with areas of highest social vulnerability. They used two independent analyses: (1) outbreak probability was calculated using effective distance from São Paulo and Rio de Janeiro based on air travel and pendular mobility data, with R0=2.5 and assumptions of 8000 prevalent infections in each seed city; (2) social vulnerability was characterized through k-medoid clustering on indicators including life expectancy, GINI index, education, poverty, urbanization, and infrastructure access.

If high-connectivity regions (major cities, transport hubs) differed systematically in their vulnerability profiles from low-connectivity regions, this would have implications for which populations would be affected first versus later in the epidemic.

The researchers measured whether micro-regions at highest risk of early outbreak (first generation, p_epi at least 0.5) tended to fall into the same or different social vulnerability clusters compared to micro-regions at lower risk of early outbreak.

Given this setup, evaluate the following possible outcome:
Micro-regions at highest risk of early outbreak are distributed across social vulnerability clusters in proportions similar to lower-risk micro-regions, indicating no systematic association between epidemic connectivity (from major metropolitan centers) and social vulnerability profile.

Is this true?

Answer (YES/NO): NO